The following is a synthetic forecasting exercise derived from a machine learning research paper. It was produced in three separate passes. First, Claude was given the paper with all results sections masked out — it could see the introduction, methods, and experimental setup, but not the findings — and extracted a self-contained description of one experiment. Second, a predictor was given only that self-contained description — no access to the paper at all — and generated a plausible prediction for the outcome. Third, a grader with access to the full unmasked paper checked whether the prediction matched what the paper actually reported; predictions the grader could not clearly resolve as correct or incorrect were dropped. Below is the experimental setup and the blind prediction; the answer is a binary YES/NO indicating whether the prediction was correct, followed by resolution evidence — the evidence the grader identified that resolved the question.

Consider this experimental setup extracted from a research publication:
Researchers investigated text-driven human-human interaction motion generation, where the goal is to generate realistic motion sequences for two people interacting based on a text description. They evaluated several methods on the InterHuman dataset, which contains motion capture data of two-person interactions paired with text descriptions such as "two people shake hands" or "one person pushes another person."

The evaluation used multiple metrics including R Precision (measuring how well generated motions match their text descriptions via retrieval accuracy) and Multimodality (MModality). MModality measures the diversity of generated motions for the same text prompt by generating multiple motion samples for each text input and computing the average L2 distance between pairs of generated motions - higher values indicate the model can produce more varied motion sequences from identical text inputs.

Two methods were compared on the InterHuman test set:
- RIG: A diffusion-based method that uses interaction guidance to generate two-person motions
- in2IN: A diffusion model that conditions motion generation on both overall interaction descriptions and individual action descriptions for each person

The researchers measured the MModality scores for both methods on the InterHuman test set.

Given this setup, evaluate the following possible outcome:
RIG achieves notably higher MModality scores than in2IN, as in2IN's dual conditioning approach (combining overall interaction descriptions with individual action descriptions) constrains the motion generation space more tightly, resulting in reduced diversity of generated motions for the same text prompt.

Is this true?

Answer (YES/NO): YES